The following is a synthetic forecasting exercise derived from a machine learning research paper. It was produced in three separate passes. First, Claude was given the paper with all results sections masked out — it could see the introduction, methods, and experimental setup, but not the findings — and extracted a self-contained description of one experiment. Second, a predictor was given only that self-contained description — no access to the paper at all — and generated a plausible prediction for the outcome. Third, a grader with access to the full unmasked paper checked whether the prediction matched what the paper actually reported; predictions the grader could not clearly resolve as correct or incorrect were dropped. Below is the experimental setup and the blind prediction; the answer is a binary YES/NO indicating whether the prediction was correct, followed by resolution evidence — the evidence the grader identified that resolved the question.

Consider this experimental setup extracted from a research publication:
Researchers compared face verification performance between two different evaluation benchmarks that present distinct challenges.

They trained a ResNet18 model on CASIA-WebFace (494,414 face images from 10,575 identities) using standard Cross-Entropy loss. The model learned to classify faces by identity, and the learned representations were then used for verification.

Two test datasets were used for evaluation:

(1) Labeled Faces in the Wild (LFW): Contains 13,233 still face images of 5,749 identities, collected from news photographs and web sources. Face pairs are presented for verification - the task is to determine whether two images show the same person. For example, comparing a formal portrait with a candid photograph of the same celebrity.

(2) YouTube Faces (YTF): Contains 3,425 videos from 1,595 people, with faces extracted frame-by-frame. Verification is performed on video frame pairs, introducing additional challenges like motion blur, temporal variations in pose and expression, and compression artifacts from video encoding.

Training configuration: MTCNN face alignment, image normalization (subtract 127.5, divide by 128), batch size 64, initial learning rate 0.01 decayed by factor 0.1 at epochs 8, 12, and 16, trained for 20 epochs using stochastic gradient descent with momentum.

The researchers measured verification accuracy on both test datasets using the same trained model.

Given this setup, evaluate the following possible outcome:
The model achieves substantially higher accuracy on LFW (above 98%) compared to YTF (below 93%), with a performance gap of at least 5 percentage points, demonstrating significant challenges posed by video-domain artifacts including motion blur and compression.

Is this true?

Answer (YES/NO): NO